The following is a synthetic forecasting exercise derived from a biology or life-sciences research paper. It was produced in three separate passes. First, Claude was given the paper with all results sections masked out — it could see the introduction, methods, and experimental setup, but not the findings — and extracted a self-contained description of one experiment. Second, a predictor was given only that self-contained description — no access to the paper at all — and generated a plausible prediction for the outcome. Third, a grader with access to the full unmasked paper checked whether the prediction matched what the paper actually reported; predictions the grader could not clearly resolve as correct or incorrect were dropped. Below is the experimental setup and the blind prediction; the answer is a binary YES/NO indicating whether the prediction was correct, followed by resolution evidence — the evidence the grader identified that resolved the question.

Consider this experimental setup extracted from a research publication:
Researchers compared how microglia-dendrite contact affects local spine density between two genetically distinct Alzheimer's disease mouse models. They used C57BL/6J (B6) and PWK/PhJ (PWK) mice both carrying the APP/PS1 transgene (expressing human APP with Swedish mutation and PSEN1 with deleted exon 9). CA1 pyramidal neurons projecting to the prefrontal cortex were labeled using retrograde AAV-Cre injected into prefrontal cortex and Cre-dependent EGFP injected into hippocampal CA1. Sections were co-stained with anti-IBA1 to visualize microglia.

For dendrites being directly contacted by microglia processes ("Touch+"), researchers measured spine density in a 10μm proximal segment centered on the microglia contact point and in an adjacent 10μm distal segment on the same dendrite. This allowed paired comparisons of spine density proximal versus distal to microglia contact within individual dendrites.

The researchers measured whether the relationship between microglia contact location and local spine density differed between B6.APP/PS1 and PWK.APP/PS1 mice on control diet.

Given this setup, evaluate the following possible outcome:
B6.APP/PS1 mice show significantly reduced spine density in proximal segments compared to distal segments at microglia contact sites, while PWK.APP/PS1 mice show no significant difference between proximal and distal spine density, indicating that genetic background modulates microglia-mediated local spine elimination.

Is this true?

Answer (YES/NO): NO